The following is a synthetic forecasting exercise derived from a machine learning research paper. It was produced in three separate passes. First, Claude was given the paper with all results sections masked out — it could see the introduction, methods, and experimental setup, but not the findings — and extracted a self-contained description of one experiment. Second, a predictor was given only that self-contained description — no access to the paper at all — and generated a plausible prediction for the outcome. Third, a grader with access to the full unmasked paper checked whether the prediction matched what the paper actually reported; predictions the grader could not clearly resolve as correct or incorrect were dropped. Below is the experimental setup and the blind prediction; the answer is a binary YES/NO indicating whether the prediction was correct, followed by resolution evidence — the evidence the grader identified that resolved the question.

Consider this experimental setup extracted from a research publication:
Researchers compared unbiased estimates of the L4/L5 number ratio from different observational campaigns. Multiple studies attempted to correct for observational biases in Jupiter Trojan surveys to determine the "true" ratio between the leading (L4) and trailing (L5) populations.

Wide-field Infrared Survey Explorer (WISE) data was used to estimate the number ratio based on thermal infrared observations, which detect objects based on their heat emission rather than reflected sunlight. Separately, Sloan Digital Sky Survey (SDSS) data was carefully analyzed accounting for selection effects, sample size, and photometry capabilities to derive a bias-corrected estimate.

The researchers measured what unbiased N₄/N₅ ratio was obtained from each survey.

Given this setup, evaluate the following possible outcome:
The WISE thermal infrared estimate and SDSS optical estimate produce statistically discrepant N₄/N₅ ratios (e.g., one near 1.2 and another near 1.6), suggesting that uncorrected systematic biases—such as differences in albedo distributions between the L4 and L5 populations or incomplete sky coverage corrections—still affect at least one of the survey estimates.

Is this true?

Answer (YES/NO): NO